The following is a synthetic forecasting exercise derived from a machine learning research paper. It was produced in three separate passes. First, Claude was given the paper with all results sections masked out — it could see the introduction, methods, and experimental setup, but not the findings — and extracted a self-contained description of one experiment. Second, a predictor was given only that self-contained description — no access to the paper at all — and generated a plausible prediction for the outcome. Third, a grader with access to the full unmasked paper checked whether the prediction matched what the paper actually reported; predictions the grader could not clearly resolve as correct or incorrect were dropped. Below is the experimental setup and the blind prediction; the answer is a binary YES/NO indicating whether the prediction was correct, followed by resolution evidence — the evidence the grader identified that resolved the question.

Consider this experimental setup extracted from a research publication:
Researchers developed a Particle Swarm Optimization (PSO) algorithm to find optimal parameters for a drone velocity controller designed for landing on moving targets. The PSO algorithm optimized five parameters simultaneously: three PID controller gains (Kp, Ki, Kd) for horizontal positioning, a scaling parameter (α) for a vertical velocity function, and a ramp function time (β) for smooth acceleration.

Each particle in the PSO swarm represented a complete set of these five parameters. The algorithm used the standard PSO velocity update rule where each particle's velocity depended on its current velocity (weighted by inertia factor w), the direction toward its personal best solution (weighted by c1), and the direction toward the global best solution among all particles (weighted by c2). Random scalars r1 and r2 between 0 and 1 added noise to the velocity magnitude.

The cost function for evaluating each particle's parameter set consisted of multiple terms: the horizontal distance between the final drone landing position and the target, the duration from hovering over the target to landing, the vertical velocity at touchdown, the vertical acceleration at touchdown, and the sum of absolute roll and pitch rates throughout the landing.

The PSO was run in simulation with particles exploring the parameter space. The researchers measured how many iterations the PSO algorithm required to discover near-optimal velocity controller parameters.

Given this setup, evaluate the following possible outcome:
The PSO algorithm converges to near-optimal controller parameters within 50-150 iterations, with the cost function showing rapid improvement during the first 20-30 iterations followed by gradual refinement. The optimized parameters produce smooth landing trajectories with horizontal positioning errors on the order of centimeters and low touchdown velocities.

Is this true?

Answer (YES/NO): NO